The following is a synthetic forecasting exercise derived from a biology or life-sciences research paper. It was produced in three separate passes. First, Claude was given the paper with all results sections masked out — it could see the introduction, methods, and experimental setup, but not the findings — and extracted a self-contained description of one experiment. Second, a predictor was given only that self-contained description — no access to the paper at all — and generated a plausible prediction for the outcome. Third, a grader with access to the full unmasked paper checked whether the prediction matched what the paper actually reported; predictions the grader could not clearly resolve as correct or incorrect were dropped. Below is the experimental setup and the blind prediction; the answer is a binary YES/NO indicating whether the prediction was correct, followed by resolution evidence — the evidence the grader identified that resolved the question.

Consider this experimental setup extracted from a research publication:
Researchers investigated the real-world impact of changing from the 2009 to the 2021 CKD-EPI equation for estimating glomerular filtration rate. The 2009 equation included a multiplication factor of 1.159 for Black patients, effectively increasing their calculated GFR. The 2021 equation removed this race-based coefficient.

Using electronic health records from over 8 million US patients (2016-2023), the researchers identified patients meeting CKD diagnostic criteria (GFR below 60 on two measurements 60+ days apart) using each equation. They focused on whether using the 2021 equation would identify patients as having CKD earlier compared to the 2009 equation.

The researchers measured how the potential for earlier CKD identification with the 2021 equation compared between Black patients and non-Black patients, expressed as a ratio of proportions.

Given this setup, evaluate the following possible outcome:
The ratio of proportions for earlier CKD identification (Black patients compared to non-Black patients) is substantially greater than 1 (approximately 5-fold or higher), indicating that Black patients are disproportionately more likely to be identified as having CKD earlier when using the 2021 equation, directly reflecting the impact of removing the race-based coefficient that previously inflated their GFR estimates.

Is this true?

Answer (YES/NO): YES